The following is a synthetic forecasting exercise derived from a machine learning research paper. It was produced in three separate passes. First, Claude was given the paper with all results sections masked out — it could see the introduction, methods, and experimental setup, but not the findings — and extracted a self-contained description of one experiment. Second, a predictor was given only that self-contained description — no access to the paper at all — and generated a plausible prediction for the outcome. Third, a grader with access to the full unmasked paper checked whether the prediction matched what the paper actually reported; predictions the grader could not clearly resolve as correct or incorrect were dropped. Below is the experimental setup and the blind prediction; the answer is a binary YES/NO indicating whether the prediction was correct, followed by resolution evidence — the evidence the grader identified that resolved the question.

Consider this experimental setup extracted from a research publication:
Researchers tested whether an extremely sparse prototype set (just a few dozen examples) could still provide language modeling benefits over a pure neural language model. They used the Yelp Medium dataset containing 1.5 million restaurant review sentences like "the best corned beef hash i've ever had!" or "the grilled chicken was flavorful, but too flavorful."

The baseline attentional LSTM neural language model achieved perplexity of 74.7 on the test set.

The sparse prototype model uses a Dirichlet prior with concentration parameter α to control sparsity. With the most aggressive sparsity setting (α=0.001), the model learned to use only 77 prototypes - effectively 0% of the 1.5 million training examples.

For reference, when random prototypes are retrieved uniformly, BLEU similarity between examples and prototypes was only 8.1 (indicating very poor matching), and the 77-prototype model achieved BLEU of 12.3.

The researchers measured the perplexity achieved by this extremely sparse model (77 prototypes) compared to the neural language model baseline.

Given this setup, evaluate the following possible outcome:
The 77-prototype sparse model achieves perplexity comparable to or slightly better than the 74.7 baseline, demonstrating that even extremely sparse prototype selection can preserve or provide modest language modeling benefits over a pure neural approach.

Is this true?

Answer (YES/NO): NO